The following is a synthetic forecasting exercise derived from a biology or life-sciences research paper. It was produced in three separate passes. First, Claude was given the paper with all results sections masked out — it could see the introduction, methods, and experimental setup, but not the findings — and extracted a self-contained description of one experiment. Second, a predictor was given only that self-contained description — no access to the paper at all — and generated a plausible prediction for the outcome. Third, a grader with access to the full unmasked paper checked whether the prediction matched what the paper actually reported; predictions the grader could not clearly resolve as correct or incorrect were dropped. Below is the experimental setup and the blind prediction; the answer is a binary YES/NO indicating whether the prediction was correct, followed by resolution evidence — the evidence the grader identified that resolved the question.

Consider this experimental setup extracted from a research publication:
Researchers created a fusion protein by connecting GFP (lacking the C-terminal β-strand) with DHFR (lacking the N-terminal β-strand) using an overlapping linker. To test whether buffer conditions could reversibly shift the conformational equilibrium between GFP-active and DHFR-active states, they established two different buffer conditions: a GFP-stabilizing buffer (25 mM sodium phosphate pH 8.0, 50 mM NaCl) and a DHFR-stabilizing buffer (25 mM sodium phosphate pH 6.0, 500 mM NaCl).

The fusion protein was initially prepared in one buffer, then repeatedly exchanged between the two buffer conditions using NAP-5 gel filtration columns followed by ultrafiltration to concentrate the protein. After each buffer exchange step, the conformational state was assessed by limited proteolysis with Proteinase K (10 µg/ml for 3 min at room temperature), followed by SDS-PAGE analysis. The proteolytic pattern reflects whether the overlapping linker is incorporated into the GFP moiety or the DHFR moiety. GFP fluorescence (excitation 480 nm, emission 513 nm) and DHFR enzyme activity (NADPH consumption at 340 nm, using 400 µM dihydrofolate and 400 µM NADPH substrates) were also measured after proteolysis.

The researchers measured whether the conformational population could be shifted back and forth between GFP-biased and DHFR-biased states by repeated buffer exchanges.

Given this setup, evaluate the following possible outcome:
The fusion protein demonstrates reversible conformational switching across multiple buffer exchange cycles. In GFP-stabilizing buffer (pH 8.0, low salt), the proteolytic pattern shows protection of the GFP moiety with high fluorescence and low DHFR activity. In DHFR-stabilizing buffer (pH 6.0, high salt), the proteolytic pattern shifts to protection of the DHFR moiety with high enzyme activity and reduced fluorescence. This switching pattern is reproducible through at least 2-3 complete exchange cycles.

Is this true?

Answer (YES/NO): YES